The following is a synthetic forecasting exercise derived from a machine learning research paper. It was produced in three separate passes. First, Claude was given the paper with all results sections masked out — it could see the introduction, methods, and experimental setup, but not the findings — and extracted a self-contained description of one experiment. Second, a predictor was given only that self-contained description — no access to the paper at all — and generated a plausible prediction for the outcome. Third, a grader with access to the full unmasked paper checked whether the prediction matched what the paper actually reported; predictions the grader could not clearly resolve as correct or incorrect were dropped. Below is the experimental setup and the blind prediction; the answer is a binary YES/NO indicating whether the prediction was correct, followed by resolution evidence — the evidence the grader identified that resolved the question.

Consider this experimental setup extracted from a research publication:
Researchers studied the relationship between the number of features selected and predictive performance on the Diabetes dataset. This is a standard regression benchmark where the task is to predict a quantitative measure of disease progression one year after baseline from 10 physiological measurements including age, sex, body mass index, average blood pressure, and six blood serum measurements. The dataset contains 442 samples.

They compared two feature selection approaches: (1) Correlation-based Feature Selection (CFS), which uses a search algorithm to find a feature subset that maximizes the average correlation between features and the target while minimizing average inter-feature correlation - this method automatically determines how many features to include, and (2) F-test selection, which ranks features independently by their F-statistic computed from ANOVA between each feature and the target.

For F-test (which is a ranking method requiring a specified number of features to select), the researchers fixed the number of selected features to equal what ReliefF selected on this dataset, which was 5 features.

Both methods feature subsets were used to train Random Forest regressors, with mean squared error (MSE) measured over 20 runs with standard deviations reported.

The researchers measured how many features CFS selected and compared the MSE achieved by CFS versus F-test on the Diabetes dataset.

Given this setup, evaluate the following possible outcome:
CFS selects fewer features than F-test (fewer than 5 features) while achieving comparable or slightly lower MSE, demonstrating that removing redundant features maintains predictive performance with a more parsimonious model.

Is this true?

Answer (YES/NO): NO